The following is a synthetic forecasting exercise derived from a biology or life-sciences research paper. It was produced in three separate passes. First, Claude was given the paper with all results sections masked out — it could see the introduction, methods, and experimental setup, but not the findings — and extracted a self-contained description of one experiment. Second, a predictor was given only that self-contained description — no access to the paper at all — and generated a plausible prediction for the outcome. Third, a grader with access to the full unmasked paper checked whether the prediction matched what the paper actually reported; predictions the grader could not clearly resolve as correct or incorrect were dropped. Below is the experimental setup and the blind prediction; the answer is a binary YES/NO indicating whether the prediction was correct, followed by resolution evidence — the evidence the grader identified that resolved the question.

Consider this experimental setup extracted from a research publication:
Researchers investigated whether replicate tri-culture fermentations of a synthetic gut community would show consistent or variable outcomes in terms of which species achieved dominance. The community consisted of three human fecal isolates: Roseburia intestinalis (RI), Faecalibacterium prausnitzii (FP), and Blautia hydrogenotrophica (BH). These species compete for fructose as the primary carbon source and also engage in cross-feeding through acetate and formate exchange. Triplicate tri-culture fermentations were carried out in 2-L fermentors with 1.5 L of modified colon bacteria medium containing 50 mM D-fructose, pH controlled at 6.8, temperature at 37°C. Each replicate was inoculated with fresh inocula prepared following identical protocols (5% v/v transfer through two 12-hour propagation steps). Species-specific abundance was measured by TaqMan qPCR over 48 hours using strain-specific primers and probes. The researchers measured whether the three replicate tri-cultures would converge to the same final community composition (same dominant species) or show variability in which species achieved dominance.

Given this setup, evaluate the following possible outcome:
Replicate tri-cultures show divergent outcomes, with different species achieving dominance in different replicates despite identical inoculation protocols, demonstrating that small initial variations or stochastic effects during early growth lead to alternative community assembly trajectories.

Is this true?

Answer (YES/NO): YES